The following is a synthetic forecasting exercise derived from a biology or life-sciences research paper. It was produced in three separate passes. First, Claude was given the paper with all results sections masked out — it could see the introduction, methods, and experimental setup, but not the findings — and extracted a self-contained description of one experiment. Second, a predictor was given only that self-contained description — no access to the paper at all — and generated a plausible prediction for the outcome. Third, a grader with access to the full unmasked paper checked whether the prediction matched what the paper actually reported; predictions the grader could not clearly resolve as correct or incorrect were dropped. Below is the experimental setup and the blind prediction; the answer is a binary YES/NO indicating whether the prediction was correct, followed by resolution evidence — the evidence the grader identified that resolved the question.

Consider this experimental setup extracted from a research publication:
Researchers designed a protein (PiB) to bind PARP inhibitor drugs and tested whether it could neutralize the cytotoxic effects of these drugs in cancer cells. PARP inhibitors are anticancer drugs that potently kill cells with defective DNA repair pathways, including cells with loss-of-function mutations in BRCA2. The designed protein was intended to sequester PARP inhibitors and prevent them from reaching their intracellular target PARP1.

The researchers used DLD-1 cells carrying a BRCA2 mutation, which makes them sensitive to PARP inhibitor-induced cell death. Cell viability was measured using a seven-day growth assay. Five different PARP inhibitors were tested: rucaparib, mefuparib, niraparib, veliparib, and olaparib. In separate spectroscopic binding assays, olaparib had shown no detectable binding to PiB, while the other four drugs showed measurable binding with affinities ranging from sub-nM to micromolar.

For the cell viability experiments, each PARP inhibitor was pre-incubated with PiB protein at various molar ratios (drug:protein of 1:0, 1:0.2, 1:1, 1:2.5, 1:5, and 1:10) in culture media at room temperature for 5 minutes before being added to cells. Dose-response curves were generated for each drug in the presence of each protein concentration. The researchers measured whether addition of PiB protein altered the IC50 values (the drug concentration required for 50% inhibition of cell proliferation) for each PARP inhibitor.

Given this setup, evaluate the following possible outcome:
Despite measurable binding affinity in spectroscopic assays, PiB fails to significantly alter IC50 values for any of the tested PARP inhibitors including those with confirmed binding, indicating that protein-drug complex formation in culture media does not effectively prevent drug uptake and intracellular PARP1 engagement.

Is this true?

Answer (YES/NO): NO